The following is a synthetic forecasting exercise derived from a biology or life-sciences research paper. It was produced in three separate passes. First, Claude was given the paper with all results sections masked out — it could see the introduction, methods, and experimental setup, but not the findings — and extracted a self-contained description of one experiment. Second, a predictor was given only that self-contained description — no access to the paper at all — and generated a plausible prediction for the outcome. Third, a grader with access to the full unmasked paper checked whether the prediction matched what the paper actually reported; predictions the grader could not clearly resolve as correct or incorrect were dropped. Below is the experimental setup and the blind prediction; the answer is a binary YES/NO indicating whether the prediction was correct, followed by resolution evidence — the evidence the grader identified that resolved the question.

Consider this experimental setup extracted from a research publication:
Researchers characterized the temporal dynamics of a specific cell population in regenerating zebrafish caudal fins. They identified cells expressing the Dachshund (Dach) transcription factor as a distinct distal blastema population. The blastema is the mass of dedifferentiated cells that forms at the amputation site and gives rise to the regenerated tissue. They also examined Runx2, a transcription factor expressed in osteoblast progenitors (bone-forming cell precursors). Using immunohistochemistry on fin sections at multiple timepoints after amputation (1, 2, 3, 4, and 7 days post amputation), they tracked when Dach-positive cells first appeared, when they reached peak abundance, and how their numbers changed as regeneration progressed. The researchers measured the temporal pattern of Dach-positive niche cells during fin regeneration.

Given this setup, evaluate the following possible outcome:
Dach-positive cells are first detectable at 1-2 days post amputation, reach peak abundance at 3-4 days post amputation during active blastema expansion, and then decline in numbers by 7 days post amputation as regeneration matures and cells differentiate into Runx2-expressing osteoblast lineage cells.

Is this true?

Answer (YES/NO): NO